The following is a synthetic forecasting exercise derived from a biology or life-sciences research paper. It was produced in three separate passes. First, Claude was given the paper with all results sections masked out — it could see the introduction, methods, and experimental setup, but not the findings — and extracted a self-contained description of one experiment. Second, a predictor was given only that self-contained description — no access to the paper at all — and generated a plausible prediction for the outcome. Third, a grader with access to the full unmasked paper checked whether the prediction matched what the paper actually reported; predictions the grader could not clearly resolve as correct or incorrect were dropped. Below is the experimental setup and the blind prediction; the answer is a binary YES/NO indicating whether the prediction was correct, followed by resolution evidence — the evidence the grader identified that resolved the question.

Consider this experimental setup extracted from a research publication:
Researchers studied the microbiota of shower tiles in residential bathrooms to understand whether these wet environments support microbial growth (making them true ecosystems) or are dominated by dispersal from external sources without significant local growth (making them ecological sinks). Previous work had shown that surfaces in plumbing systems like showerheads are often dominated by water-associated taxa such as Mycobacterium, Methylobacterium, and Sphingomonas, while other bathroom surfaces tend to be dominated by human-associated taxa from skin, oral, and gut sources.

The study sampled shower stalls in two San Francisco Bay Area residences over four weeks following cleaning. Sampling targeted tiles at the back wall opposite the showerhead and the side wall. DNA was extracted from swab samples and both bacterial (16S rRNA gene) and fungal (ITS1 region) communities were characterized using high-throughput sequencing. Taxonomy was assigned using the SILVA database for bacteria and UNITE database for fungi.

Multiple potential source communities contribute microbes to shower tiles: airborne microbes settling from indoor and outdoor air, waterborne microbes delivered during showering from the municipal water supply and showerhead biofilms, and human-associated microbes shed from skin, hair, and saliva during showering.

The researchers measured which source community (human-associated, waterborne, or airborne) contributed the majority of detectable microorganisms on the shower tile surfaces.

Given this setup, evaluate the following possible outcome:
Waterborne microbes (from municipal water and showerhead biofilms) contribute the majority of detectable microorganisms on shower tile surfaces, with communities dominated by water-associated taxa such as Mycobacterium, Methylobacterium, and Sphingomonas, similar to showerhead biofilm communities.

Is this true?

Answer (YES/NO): NO